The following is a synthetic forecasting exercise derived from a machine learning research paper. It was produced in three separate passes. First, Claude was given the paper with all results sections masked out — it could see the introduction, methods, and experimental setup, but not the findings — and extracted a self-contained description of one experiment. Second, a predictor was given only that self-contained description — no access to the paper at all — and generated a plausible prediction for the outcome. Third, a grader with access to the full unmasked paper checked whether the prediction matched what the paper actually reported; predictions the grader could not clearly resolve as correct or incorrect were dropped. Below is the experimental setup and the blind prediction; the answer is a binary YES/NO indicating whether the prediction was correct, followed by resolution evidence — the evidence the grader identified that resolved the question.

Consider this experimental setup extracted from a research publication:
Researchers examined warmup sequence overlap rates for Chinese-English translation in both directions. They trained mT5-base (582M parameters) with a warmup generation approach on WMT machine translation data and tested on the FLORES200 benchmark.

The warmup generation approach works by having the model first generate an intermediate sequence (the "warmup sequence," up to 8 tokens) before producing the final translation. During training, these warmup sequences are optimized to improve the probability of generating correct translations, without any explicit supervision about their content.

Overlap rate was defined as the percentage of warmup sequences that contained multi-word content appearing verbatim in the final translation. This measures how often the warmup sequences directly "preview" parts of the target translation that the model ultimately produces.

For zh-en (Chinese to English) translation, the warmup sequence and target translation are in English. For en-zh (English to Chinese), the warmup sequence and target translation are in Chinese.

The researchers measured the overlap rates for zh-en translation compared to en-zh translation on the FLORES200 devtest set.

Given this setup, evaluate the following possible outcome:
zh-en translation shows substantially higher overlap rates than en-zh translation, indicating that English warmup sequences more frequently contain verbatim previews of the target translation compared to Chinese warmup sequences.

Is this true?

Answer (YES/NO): NO